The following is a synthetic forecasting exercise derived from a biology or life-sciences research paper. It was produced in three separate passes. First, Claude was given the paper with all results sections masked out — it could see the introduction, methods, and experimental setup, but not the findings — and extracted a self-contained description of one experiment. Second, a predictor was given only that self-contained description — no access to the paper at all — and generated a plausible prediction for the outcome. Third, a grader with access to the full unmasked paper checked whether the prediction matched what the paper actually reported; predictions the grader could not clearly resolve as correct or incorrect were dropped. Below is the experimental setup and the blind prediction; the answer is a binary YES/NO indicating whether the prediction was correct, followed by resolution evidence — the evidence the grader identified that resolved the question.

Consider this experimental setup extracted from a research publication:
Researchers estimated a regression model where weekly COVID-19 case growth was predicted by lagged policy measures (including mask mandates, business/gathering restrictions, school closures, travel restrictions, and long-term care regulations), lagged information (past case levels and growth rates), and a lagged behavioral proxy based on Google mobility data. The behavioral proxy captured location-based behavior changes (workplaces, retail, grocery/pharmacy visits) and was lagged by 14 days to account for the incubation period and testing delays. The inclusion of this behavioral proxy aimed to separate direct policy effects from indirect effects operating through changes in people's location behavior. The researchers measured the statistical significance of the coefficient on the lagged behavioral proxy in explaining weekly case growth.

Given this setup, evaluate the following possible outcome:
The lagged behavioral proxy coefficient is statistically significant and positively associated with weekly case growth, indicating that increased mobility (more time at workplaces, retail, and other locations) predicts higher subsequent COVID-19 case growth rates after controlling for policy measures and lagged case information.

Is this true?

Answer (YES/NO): NO